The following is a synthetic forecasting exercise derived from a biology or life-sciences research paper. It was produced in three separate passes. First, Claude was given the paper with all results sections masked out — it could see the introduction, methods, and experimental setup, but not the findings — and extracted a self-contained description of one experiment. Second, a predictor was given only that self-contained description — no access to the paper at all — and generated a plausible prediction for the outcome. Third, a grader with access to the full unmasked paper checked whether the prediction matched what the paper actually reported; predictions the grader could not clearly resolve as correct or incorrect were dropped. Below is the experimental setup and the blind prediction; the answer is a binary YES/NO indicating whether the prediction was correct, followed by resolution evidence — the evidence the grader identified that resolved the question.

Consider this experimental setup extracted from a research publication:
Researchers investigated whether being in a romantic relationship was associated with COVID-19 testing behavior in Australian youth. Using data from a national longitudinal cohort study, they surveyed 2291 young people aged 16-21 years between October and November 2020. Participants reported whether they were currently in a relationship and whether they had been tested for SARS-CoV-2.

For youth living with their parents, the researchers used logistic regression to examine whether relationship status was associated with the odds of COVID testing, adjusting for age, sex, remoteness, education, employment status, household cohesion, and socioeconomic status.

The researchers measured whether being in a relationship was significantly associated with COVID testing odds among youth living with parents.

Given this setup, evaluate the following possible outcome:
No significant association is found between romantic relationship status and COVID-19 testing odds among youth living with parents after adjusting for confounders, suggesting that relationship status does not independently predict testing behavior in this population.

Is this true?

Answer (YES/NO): YES